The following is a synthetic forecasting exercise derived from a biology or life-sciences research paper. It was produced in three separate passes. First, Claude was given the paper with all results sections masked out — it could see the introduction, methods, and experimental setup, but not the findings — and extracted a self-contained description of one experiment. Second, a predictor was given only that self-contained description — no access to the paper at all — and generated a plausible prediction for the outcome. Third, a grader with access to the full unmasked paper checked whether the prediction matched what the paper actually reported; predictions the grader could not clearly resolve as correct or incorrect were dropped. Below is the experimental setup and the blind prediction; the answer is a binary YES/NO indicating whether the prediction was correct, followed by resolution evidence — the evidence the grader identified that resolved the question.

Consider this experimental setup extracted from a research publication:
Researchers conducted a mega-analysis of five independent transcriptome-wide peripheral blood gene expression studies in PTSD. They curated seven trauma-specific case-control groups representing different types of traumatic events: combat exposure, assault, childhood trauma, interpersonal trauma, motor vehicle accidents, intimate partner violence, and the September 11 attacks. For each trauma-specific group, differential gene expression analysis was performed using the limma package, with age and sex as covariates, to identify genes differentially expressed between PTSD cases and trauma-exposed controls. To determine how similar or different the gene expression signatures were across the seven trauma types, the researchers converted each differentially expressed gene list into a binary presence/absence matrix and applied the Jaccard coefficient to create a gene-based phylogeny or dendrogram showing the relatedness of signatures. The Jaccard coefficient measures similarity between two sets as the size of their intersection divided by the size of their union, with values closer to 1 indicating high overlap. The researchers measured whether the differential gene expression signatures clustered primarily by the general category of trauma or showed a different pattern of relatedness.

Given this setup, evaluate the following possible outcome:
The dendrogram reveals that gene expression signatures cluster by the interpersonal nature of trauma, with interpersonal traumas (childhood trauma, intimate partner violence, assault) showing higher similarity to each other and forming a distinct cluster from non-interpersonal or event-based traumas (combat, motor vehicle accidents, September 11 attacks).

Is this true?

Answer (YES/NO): NO